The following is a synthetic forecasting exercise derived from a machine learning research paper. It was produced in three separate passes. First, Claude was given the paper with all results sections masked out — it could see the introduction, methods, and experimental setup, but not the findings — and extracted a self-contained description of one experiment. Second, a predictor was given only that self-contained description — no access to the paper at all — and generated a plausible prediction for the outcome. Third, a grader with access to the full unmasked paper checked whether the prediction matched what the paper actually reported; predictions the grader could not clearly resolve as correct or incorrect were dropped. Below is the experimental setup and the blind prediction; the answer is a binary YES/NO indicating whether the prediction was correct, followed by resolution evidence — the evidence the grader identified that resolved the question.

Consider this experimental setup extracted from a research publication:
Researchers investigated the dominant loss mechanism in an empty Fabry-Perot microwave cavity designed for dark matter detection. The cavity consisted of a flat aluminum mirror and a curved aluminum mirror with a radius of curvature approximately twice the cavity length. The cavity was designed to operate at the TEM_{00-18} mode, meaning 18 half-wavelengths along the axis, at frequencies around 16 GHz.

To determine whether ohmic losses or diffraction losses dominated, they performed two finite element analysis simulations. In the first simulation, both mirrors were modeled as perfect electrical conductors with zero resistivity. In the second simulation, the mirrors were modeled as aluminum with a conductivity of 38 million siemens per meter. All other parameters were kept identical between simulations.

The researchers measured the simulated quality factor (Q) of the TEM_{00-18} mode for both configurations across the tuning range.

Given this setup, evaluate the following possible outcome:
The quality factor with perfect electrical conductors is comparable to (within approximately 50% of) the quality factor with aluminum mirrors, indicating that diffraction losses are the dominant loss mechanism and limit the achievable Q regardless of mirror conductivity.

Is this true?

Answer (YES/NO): YES